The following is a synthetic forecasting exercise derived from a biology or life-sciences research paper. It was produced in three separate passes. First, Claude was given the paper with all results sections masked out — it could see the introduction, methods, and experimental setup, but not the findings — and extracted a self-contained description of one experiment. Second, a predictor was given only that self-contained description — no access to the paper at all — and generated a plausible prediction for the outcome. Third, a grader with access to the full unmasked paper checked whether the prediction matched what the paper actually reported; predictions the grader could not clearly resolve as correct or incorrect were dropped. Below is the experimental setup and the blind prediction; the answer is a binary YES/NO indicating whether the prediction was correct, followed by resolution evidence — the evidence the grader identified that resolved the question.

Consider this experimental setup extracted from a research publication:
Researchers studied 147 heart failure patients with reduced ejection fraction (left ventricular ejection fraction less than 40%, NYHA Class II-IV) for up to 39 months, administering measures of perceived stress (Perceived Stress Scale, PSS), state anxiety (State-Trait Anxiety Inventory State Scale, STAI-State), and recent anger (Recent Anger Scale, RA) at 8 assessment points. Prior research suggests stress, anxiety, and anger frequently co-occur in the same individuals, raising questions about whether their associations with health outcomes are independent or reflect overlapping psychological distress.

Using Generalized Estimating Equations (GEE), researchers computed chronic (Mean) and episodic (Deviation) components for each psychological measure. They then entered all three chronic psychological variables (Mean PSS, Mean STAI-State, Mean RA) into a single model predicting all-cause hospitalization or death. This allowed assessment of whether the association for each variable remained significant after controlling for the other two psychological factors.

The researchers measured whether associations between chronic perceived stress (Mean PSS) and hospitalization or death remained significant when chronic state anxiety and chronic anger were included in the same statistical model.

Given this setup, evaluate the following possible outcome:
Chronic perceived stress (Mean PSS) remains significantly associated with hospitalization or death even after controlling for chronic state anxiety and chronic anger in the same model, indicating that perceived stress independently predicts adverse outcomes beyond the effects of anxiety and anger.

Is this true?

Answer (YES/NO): NO